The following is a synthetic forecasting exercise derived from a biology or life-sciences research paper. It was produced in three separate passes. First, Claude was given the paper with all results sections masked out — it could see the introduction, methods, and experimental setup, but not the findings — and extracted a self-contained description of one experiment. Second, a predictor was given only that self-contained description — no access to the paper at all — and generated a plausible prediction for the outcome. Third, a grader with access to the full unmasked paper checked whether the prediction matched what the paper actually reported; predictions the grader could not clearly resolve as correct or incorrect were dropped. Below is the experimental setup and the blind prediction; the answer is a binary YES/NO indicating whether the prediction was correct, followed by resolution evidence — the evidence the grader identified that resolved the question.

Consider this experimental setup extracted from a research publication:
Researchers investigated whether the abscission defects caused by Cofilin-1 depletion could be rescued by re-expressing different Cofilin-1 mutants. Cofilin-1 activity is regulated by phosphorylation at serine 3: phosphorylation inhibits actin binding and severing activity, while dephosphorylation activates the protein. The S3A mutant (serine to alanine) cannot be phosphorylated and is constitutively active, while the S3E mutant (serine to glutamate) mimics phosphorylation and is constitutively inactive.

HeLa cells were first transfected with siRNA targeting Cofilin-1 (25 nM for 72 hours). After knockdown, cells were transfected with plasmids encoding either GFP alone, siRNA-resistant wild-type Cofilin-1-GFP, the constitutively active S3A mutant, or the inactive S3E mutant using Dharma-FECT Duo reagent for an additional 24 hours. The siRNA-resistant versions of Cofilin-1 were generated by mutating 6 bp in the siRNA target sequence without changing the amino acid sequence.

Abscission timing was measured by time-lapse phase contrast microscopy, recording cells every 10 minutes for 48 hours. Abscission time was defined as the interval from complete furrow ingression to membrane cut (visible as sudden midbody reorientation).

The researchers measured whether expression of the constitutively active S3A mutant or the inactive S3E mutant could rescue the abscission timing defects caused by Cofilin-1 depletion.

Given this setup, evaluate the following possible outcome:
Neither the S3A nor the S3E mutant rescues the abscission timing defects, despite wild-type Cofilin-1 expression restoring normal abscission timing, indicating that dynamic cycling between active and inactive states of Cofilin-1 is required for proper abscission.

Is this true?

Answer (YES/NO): NO